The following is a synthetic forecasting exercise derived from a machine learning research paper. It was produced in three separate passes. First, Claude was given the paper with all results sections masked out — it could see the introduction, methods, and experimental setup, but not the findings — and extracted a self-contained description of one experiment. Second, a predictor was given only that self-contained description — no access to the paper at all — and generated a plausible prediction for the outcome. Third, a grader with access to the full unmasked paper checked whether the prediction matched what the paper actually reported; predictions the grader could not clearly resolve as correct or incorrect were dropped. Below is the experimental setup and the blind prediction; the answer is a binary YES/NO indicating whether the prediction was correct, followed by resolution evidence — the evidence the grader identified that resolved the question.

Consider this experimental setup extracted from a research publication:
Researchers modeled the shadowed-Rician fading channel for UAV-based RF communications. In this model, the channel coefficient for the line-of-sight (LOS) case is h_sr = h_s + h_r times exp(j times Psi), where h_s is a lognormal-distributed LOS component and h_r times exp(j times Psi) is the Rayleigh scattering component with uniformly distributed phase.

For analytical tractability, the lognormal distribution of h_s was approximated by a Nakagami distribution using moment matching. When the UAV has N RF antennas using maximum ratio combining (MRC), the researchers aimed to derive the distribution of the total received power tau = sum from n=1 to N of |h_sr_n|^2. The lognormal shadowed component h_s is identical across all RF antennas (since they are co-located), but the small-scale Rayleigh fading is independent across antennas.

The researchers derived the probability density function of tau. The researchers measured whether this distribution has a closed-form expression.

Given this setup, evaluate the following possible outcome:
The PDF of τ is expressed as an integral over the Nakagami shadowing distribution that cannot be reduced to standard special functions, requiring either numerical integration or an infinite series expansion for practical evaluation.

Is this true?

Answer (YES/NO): NO